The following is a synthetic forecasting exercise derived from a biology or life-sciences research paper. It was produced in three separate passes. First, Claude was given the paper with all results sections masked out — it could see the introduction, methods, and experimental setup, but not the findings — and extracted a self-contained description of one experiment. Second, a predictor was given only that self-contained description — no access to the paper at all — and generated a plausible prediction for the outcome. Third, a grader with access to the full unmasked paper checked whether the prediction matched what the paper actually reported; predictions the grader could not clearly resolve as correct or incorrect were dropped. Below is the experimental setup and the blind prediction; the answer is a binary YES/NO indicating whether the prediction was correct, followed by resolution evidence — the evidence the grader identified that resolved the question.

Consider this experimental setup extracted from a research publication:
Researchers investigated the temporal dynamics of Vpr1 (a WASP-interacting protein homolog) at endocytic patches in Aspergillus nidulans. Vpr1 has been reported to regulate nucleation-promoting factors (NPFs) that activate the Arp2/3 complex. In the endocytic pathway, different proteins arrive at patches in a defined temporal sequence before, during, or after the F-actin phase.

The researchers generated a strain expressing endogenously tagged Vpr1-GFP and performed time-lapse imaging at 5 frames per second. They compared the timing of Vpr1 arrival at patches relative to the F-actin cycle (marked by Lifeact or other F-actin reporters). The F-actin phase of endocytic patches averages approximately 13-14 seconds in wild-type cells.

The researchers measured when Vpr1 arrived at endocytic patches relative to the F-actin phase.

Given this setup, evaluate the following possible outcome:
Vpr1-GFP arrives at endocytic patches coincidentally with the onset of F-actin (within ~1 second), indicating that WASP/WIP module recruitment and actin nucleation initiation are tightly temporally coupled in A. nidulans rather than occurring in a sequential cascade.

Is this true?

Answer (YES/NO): YES